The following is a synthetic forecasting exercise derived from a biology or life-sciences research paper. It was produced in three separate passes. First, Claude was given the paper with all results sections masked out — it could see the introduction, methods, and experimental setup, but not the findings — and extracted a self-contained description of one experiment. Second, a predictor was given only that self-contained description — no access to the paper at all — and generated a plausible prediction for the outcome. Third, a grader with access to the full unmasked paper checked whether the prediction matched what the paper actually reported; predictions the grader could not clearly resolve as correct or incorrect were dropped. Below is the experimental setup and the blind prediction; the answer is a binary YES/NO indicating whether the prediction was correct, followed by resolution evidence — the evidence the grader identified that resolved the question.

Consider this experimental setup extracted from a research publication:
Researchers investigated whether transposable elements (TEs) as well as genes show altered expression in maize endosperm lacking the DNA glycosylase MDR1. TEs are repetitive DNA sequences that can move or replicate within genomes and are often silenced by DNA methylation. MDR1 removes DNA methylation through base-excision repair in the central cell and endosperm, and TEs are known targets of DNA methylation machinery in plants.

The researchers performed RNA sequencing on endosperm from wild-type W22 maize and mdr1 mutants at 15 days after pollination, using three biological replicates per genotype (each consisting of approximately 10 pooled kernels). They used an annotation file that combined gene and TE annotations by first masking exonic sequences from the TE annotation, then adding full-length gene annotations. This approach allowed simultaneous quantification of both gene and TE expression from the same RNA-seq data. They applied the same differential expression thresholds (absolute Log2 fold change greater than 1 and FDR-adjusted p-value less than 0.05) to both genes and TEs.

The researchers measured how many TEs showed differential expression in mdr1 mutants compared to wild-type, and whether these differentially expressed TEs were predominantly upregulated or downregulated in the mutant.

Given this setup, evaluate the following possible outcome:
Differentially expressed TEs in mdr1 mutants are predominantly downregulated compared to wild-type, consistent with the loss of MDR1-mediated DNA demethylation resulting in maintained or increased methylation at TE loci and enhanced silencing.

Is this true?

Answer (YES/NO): YES